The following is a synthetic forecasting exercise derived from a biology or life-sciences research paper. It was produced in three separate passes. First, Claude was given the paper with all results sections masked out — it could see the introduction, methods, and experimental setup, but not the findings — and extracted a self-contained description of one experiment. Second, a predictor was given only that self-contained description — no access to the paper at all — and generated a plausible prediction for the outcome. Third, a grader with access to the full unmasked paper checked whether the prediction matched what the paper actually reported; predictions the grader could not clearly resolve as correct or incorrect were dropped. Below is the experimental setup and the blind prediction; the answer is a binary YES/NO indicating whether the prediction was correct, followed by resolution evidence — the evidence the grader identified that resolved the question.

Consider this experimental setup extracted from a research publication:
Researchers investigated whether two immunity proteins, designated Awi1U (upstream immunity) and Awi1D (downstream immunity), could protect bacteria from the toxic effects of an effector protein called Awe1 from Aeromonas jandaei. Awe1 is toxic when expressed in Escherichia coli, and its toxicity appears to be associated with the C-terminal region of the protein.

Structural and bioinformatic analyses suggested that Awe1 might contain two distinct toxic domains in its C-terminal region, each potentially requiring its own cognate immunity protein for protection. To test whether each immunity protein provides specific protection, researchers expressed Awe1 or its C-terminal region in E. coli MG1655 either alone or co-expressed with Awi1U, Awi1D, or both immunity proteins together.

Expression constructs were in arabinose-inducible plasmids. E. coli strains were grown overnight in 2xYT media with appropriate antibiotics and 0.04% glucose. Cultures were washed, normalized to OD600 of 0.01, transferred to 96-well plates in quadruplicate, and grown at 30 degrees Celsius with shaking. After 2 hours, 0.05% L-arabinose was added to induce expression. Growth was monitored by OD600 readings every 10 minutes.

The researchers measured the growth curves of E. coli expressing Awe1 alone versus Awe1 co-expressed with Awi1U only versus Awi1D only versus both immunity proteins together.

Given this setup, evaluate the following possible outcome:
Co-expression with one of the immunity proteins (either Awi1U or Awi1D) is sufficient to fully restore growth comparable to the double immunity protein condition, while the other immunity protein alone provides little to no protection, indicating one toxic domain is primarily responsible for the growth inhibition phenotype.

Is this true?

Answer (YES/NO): NO